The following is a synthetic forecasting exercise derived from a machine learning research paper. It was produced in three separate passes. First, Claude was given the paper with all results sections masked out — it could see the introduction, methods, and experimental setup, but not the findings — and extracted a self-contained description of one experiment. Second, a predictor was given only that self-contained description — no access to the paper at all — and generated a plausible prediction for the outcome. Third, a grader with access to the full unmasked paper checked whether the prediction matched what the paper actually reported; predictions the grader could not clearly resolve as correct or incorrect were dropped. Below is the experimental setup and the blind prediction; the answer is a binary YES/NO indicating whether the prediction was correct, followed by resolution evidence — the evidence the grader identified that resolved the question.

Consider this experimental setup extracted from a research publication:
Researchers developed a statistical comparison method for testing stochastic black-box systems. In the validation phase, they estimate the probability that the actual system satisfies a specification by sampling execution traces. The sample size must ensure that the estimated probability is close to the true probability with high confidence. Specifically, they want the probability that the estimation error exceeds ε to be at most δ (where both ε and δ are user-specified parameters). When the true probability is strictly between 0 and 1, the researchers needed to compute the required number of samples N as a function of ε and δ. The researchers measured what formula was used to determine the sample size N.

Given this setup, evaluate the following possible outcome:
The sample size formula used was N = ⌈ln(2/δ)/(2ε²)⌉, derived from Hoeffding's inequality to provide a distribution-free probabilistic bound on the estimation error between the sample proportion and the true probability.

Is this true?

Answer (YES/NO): YES